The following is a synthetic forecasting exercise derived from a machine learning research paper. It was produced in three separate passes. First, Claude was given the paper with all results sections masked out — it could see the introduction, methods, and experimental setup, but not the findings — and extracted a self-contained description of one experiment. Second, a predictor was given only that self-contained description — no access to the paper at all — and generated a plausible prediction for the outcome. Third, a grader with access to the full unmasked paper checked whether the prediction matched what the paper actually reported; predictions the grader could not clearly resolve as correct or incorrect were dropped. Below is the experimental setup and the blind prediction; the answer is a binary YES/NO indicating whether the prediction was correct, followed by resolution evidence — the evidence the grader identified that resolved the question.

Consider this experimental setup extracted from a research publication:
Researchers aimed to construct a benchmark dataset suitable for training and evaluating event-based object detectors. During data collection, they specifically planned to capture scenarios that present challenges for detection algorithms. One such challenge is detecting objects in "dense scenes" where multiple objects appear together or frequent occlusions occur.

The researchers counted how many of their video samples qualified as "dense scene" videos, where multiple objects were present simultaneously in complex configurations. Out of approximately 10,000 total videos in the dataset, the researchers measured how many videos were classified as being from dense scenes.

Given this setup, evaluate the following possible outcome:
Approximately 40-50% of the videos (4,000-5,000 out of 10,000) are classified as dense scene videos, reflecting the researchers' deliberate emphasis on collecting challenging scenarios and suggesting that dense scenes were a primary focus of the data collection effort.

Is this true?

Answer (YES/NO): NO